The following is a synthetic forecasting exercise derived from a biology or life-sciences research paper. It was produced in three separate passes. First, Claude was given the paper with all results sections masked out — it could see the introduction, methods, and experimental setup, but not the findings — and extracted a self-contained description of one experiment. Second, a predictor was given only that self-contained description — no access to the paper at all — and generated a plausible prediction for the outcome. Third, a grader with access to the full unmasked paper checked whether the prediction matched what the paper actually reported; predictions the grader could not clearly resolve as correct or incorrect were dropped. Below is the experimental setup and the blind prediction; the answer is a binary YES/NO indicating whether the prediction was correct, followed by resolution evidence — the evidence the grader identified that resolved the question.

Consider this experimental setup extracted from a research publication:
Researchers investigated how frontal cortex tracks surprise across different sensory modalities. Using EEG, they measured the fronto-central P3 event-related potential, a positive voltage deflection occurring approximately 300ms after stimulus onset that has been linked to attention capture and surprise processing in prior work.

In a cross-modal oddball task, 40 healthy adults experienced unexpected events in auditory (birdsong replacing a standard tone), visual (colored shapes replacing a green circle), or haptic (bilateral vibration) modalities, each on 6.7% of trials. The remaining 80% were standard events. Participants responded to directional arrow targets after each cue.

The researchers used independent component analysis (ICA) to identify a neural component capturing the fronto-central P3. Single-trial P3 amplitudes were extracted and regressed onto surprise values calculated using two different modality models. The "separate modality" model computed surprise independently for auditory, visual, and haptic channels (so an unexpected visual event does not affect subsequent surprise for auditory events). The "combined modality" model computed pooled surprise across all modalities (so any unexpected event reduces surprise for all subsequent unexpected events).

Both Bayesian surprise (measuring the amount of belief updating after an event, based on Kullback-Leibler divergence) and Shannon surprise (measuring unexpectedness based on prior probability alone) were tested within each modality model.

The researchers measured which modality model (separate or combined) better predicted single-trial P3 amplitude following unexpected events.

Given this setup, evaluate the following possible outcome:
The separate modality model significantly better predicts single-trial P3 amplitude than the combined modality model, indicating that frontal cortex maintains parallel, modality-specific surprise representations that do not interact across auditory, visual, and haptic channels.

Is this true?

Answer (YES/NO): YES